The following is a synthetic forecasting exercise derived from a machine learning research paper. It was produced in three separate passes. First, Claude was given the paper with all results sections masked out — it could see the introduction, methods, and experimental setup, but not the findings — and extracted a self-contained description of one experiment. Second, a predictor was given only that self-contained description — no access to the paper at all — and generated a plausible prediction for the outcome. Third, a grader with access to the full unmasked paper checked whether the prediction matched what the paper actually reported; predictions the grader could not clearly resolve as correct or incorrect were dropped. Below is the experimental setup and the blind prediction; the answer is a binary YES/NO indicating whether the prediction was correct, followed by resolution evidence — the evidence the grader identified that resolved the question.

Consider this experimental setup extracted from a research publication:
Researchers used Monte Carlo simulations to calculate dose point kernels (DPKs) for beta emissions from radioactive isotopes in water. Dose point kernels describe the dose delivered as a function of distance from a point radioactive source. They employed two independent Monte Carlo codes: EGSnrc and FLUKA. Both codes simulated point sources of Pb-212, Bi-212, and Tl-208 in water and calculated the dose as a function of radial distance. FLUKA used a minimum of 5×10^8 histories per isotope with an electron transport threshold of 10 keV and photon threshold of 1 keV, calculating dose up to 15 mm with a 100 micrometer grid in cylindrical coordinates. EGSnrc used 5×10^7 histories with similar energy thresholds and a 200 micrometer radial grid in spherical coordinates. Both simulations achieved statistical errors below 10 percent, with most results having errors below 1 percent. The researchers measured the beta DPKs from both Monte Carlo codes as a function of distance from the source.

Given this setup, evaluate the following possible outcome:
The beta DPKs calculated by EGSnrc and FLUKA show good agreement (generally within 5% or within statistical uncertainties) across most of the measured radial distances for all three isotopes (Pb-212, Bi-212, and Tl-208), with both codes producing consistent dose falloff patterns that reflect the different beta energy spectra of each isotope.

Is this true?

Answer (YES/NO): NO